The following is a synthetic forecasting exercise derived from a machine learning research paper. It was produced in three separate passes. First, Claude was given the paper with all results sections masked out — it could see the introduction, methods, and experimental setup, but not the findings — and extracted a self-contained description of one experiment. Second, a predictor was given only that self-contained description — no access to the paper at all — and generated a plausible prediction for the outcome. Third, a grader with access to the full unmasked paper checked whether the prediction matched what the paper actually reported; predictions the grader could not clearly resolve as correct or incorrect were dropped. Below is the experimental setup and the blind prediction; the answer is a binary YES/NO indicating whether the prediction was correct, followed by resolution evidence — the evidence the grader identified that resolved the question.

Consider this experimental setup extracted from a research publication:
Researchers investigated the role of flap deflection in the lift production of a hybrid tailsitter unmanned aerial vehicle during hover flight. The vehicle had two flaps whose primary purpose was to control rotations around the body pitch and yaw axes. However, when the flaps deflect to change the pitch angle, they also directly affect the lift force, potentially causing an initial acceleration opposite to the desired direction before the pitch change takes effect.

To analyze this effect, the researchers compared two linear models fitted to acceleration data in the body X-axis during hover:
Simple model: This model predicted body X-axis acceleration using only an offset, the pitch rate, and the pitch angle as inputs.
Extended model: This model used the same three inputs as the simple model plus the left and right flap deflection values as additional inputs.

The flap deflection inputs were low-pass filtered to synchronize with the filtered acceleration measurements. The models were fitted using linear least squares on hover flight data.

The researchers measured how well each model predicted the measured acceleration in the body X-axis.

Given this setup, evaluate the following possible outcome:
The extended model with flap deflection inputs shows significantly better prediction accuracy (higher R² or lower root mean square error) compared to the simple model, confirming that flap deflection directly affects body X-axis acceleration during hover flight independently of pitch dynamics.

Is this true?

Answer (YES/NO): YES